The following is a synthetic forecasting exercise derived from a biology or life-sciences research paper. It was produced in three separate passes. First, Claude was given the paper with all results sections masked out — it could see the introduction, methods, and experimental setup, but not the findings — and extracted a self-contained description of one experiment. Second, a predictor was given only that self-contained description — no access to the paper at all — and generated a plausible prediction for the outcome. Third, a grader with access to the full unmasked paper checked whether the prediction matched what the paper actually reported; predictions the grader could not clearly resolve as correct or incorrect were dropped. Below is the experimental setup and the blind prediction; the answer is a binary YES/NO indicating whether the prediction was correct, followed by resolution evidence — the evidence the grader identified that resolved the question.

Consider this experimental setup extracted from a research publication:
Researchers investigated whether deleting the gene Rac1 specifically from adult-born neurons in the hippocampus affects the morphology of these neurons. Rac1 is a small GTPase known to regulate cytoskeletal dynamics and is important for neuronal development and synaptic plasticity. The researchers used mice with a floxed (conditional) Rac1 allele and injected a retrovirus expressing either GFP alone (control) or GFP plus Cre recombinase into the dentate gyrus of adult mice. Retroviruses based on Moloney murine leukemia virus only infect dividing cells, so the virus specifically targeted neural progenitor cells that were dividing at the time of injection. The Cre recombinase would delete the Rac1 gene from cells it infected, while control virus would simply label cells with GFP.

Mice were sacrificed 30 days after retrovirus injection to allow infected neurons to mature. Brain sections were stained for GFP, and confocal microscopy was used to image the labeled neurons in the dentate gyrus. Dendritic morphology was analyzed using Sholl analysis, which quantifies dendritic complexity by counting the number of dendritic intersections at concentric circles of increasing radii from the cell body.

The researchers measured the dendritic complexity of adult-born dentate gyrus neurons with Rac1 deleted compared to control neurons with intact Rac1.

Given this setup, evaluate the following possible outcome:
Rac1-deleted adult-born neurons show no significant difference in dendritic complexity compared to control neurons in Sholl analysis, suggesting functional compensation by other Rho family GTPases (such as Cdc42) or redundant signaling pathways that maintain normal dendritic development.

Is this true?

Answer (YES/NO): NO